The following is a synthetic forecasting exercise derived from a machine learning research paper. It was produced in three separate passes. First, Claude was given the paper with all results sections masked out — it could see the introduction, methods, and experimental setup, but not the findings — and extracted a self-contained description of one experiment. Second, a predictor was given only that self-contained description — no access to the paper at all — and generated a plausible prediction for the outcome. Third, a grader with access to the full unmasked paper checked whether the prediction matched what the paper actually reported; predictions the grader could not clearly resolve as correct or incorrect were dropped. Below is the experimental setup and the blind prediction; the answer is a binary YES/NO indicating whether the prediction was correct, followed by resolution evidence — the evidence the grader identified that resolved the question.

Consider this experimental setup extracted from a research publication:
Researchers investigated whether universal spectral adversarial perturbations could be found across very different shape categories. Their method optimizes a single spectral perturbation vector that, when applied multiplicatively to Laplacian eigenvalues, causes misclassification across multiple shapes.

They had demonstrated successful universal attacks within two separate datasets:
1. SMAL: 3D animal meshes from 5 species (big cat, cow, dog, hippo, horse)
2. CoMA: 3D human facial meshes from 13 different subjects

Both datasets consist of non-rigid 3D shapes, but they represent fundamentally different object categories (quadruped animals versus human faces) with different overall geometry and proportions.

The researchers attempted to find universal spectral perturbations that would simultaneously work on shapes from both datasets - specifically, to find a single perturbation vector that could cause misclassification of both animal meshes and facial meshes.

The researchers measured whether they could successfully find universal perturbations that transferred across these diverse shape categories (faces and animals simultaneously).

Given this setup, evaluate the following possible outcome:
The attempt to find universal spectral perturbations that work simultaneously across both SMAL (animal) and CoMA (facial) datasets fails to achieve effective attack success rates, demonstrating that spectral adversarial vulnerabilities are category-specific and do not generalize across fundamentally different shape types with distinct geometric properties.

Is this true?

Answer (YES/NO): YES